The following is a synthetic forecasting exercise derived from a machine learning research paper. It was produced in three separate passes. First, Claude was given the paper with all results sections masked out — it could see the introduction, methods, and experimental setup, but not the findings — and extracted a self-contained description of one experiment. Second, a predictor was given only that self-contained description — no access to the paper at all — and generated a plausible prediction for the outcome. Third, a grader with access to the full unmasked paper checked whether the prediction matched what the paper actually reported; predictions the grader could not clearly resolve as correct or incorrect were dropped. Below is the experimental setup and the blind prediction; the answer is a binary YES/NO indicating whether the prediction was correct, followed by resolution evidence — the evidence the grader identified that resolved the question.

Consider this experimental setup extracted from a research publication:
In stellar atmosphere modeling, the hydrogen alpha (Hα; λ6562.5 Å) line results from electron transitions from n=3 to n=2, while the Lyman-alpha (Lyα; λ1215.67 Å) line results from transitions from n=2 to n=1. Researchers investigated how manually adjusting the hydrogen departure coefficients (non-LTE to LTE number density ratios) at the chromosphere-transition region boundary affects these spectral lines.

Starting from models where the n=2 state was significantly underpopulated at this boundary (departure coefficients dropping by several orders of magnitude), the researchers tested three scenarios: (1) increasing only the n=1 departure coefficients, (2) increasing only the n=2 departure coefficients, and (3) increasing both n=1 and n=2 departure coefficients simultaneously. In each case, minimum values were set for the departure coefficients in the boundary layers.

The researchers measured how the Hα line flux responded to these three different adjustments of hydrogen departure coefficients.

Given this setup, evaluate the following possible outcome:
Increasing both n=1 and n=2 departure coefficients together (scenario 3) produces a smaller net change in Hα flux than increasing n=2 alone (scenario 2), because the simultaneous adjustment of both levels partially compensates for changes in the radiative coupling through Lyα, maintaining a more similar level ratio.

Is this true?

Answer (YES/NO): NO